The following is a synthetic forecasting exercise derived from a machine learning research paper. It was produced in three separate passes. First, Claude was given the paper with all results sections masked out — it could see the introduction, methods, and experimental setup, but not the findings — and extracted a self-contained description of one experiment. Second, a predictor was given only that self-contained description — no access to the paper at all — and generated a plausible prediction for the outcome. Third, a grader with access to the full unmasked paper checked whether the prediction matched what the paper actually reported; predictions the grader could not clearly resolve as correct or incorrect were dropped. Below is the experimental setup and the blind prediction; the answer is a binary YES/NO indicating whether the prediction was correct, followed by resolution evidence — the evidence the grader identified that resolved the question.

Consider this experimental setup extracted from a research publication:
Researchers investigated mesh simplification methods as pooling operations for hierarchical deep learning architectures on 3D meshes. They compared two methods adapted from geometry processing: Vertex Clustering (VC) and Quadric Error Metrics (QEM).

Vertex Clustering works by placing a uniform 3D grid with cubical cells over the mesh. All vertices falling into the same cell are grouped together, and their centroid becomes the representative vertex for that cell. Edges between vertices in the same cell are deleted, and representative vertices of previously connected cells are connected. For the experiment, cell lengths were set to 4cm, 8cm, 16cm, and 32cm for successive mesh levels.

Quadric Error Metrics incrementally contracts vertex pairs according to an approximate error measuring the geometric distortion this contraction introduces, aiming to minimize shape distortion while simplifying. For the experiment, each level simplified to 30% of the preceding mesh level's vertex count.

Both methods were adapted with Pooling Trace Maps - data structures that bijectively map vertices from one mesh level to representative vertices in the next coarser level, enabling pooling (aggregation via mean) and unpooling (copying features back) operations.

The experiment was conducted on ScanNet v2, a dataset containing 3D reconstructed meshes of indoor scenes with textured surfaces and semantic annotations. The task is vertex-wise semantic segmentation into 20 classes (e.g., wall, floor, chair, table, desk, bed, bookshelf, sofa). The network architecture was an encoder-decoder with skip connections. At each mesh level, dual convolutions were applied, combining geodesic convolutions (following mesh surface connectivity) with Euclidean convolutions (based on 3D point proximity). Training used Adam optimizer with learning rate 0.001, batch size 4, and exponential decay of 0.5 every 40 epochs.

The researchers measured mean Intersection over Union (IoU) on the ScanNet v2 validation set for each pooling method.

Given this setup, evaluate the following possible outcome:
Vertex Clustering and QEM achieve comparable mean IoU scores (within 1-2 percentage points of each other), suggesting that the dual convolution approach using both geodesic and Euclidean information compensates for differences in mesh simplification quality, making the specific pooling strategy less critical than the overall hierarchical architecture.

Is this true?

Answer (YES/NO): NO